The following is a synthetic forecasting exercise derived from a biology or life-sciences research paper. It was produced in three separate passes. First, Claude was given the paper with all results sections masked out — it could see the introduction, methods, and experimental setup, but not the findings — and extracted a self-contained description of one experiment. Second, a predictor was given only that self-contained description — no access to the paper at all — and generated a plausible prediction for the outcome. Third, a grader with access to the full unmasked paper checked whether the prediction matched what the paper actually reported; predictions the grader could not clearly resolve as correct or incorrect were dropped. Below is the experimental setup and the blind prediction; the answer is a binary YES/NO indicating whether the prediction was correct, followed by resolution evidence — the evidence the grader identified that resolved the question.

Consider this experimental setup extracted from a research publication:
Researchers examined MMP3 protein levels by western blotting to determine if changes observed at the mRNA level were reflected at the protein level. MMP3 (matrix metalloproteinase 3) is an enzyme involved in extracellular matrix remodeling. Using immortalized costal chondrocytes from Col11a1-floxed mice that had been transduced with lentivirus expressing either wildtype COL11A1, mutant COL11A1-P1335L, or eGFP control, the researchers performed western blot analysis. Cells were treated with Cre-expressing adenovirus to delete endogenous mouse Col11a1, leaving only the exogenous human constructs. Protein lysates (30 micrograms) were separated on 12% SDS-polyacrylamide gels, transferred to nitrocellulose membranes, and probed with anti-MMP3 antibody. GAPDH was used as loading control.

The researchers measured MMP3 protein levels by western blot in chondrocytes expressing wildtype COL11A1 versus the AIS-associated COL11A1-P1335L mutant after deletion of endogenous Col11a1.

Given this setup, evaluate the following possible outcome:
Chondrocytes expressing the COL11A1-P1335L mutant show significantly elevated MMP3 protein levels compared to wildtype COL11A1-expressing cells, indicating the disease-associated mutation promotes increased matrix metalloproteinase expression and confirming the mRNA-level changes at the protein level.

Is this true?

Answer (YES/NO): YES